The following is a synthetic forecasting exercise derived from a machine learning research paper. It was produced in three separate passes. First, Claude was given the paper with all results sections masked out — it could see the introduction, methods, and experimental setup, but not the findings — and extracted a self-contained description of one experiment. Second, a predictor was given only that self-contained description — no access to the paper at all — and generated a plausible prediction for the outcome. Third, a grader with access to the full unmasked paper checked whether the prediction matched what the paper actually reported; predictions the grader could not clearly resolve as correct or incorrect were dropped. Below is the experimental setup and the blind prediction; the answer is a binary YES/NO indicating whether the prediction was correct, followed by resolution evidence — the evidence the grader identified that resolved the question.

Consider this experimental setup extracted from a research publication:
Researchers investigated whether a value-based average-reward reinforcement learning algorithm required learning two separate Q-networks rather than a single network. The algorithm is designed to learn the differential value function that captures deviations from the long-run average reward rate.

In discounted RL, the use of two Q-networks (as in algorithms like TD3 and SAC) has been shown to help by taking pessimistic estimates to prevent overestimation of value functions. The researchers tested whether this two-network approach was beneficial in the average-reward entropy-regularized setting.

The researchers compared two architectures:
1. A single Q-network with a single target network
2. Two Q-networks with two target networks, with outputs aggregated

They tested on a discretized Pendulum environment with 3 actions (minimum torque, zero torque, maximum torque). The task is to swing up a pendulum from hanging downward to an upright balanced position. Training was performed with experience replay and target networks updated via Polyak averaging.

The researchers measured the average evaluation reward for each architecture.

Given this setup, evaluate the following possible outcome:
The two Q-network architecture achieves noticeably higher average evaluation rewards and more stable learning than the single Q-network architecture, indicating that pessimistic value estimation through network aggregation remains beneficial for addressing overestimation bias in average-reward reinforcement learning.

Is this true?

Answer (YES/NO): NO